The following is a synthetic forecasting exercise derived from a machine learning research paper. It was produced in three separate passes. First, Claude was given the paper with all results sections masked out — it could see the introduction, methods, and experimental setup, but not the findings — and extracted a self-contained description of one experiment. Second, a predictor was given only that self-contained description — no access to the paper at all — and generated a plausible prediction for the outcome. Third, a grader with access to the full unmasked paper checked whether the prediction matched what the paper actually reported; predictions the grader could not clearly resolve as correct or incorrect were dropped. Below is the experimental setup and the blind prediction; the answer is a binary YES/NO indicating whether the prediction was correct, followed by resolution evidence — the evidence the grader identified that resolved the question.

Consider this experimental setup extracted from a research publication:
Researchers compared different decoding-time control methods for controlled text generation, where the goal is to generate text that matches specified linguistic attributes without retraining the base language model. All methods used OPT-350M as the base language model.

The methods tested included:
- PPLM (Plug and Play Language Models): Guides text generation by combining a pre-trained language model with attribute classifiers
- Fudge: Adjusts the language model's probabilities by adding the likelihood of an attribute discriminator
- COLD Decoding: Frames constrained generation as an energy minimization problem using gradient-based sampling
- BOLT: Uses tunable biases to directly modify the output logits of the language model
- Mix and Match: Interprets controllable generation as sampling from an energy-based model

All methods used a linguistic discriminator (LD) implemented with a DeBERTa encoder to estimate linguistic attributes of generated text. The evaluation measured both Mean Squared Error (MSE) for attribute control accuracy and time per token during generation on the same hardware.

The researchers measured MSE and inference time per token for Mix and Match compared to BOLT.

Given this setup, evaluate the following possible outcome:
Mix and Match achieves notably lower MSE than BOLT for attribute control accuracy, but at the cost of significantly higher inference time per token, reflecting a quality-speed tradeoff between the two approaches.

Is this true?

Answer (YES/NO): YES